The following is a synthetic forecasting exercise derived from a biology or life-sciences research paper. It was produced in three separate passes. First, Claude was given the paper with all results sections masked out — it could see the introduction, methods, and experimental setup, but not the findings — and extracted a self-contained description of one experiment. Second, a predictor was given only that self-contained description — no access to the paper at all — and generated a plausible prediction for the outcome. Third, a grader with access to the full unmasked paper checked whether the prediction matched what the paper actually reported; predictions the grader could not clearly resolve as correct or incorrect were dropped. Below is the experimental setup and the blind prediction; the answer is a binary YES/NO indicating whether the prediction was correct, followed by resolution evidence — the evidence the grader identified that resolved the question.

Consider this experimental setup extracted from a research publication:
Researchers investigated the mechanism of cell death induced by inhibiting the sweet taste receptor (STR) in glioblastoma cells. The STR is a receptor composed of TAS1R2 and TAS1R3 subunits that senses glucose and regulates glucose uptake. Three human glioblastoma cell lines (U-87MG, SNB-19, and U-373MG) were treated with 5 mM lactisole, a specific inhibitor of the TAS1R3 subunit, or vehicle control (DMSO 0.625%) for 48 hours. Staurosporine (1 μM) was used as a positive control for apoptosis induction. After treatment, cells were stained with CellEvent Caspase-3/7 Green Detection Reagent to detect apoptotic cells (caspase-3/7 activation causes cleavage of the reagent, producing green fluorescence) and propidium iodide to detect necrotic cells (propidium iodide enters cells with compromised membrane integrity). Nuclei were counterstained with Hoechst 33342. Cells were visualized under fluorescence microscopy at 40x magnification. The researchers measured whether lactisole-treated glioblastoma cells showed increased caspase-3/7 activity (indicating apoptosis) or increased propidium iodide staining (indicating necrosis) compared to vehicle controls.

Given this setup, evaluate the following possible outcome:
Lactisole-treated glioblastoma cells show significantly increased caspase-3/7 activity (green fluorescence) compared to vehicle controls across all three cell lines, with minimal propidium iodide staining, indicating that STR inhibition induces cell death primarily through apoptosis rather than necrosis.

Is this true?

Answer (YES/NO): NO